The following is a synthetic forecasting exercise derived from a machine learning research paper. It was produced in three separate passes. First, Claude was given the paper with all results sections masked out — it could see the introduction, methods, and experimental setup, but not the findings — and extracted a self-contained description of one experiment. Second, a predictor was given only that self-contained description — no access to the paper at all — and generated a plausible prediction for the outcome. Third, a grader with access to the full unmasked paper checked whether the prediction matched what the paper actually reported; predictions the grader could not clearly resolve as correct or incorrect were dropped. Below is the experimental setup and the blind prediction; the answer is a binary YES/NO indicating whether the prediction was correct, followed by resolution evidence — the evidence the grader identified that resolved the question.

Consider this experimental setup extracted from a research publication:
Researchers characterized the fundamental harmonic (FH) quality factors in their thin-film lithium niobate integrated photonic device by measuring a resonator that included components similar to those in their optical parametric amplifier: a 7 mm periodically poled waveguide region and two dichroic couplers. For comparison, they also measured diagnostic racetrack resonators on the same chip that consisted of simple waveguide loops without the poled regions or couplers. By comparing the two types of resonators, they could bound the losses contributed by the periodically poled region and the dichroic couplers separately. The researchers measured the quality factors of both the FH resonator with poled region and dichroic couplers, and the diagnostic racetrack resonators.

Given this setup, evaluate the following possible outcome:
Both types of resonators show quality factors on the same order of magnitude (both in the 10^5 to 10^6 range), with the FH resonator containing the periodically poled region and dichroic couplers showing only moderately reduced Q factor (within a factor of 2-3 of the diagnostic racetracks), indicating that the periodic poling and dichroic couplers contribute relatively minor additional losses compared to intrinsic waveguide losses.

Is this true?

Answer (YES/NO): NO